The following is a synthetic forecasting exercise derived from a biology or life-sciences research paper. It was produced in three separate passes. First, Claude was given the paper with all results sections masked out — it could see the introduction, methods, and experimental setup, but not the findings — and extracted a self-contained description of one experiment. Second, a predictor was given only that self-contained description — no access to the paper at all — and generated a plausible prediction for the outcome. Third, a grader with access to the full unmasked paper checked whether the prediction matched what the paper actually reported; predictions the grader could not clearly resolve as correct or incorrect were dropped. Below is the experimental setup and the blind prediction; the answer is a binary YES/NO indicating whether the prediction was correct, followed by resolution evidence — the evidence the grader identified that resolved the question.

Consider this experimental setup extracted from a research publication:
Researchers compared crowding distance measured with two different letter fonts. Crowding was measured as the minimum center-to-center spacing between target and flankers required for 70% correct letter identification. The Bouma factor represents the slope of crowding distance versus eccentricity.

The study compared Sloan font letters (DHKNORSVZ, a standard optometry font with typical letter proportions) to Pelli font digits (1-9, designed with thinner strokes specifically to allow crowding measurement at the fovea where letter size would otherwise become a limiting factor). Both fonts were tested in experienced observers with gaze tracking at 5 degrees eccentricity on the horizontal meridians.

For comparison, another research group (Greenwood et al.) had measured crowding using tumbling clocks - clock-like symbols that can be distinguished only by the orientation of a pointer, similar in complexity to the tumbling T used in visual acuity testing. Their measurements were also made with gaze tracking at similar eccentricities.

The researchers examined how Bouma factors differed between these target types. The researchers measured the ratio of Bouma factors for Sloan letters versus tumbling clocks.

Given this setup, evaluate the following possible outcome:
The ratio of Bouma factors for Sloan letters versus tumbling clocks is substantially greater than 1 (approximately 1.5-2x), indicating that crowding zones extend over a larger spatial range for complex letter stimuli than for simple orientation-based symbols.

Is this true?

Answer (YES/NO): NO